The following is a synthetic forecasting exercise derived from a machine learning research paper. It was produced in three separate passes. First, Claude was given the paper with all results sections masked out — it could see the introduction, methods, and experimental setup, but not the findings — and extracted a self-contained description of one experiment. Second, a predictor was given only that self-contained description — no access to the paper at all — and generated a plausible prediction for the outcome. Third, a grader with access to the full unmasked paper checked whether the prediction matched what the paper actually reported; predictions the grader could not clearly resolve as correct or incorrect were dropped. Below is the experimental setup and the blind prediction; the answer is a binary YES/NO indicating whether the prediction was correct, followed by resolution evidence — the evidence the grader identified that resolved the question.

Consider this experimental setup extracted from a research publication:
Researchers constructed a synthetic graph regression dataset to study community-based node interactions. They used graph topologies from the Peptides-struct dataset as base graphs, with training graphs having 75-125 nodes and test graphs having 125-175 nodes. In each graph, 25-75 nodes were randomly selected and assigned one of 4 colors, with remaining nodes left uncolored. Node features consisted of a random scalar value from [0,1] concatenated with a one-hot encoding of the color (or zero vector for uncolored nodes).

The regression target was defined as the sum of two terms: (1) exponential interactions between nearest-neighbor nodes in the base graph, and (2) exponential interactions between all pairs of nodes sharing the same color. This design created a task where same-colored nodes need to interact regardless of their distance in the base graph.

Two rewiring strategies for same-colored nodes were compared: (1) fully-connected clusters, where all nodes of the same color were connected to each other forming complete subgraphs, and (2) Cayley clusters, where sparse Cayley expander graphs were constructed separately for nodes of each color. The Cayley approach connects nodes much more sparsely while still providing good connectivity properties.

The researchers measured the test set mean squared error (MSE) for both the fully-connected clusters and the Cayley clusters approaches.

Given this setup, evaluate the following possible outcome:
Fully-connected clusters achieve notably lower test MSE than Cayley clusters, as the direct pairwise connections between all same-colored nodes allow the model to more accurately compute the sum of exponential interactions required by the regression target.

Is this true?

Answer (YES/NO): NO